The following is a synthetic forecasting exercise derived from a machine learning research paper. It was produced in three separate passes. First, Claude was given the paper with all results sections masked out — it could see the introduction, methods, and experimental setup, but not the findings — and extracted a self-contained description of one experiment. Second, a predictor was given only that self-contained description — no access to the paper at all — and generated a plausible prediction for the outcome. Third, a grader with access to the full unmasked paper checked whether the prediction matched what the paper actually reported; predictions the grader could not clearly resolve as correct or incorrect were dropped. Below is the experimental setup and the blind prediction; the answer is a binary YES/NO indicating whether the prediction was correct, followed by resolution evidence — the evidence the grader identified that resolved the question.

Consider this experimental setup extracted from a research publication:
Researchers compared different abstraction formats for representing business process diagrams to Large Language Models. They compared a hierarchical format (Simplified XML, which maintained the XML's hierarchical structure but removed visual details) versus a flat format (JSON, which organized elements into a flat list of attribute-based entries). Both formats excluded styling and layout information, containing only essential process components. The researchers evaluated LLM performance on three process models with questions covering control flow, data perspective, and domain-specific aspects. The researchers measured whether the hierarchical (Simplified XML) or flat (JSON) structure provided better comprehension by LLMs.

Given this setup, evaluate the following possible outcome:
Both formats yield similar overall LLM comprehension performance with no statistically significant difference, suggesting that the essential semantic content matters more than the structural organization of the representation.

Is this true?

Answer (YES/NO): YES